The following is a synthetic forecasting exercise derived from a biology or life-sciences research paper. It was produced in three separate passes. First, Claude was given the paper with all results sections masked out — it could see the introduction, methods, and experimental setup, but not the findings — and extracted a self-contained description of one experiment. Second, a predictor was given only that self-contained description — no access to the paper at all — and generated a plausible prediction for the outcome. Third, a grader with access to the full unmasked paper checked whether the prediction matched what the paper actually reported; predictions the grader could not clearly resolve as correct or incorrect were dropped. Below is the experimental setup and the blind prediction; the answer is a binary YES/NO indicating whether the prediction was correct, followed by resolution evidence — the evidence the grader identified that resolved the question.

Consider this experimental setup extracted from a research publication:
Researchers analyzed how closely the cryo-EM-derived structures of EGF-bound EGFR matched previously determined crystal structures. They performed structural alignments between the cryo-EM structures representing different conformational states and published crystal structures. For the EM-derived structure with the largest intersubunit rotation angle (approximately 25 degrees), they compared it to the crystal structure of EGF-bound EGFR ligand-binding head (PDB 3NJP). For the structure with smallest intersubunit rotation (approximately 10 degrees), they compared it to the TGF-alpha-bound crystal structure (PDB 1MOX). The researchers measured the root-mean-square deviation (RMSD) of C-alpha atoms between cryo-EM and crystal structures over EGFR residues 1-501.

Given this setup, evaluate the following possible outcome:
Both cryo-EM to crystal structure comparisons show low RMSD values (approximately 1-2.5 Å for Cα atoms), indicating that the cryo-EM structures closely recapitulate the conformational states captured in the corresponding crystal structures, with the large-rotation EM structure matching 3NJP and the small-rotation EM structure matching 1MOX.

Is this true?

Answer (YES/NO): NO